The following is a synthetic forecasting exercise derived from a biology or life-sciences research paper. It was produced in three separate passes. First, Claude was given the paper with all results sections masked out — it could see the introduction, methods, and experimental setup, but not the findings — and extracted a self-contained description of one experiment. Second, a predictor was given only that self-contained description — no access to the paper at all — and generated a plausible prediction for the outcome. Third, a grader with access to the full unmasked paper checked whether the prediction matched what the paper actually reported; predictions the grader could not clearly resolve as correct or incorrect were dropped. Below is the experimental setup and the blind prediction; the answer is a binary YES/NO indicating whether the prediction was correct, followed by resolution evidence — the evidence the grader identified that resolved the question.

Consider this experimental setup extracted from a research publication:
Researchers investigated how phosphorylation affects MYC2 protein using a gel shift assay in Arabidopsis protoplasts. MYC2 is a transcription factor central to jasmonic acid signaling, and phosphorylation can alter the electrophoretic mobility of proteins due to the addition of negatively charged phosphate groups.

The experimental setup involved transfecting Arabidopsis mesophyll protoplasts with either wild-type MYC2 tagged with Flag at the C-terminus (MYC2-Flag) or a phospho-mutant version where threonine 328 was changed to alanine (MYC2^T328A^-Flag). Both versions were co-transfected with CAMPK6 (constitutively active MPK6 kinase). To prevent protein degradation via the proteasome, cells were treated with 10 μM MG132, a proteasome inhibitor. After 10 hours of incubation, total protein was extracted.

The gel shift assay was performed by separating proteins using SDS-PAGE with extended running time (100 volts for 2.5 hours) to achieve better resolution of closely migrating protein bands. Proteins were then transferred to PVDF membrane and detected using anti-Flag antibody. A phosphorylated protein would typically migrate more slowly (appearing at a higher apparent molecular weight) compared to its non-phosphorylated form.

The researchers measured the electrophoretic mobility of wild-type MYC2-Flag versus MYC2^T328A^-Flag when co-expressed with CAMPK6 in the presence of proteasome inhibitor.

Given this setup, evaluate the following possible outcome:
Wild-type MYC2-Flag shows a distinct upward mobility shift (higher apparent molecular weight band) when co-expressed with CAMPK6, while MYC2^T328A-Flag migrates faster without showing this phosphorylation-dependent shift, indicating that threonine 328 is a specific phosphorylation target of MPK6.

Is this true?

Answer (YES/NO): YES